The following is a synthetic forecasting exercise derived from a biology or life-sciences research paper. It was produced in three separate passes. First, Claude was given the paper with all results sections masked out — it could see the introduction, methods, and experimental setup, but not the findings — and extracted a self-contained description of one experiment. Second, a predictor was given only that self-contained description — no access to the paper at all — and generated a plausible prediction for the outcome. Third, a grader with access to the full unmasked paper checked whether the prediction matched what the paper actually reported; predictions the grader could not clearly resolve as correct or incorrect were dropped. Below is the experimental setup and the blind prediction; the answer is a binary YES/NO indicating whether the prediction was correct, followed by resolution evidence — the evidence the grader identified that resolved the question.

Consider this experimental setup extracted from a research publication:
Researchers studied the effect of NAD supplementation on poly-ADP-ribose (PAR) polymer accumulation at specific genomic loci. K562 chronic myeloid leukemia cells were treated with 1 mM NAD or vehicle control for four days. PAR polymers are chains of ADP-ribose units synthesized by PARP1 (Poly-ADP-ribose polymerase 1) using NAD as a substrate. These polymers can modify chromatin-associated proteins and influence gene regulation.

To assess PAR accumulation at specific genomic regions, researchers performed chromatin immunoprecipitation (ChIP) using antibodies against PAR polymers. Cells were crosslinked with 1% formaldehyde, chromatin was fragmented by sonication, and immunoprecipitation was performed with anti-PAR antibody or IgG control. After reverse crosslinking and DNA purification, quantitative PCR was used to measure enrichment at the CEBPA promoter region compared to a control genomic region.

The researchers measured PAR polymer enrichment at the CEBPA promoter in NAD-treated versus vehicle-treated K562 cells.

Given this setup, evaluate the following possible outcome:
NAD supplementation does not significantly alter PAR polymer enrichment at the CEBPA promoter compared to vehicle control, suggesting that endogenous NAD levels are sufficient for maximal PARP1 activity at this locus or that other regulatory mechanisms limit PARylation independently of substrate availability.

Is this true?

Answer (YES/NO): NO